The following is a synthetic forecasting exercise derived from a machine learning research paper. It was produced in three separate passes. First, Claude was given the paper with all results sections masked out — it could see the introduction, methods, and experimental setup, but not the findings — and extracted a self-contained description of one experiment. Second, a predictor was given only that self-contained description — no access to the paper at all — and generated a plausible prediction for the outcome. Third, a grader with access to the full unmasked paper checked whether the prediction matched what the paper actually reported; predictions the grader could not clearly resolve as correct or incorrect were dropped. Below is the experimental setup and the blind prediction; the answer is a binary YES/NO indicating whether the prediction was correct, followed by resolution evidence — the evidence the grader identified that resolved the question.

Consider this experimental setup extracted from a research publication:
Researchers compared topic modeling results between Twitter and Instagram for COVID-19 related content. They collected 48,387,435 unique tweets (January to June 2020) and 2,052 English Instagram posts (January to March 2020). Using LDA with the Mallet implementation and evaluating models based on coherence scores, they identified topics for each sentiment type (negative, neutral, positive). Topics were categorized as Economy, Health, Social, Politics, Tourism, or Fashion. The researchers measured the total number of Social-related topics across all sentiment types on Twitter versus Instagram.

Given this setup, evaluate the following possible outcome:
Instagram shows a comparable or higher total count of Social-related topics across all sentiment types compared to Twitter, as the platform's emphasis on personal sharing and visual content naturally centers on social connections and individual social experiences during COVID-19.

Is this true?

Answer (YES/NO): NO